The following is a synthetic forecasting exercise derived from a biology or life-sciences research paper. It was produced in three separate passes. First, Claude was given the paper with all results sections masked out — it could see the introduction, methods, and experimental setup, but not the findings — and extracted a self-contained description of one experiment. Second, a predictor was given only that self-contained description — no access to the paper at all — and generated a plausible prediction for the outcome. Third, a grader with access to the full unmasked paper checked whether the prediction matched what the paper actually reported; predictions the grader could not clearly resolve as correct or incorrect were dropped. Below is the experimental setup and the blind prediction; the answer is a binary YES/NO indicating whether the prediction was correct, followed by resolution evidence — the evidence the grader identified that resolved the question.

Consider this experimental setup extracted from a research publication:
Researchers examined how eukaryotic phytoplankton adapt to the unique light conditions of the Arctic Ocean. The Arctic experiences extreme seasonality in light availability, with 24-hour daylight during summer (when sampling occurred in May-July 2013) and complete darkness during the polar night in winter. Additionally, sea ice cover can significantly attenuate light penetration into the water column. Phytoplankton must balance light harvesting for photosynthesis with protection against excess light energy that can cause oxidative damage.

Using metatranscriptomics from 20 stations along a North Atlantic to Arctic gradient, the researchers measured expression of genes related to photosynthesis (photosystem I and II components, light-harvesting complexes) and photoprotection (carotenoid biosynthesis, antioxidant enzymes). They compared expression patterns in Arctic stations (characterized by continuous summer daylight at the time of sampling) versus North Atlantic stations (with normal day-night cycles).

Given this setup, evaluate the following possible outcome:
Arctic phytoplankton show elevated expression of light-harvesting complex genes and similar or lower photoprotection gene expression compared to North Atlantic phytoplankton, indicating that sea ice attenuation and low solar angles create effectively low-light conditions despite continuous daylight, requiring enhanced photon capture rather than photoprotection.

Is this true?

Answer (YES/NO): NO